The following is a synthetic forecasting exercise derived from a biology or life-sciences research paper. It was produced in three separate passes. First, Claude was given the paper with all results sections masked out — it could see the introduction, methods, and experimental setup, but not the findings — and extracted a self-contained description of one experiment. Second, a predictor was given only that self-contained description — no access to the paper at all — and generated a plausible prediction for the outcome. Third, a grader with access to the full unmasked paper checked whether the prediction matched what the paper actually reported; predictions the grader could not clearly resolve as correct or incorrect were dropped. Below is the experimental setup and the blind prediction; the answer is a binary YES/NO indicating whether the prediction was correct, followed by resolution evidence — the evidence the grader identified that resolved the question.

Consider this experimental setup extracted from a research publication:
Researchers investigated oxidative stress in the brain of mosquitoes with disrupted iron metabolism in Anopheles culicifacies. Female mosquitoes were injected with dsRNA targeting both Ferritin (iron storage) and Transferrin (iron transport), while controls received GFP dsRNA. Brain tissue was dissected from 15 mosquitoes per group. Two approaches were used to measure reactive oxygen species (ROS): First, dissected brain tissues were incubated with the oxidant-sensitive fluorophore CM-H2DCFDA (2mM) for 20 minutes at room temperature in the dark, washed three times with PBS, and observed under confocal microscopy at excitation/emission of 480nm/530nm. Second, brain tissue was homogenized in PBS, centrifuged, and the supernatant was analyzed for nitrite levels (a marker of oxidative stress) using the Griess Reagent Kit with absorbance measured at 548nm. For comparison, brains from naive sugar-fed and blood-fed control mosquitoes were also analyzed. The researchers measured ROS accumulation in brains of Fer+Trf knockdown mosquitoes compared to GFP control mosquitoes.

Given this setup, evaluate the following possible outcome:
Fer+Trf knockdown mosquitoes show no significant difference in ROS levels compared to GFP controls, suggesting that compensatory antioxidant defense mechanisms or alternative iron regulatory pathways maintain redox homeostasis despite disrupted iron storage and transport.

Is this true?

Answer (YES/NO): NO